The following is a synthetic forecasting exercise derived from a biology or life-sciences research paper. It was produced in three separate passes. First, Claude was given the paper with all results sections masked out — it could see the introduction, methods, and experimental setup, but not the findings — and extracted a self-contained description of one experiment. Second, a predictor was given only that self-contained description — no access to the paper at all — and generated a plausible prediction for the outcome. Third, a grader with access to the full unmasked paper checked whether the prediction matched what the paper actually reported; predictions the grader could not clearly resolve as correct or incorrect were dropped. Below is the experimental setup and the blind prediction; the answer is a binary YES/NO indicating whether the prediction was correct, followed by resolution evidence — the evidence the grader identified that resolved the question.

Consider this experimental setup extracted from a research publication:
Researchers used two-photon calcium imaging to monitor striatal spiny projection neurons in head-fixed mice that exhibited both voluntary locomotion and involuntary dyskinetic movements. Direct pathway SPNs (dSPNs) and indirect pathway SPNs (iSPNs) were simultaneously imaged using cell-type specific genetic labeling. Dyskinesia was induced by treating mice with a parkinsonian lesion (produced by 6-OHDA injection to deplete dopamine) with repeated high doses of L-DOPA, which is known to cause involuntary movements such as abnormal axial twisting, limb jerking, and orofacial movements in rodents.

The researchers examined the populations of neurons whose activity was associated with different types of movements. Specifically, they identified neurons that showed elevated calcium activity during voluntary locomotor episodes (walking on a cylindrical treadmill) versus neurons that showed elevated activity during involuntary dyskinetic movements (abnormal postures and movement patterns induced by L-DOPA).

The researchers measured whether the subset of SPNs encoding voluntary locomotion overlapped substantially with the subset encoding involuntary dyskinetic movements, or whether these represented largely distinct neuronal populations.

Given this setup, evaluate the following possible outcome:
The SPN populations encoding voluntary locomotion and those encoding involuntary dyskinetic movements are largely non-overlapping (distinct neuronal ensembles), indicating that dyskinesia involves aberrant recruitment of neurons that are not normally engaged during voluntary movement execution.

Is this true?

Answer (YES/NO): YES